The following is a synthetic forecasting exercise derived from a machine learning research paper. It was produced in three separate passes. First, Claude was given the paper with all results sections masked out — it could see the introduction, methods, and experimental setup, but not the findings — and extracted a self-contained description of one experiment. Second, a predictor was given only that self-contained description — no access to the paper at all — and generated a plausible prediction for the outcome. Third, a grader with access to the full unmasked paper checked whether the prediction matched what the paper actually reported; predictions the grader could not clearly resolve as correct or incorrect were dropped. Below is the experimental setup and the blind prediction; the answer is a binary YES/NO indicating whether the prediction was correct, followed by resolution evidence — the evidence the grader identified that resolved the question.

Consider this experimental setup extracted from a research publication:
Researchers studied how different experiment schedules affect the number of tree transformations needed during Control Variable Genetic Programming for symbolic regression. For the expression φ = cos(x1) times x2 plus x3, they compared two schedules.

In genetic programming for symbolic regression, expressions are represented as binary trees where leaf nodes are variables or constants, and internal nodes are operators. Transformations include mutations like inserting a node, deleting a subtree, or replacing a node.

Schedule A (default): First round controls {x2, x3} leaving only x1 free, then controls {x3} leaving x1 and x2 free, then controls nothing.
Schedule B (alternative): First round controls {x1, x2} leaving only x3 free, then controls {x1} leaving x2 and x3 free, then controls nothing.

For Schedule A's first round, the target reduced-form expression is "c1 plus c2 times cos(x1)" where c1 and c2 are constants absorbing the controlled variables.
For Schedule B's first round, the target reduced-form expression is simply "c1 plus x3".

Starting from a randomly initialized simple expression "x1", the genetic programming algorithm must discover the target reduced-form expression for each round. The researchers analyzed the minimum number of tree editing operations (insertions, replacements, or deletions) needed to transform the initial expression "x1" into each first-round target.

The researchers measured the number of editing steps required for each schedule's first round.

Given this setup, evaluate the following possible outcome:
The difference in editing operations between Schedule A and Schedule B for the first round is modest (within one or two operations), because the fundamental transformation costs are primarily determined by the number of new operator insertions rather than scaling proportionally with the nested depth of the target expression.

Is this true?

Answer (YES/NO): NO